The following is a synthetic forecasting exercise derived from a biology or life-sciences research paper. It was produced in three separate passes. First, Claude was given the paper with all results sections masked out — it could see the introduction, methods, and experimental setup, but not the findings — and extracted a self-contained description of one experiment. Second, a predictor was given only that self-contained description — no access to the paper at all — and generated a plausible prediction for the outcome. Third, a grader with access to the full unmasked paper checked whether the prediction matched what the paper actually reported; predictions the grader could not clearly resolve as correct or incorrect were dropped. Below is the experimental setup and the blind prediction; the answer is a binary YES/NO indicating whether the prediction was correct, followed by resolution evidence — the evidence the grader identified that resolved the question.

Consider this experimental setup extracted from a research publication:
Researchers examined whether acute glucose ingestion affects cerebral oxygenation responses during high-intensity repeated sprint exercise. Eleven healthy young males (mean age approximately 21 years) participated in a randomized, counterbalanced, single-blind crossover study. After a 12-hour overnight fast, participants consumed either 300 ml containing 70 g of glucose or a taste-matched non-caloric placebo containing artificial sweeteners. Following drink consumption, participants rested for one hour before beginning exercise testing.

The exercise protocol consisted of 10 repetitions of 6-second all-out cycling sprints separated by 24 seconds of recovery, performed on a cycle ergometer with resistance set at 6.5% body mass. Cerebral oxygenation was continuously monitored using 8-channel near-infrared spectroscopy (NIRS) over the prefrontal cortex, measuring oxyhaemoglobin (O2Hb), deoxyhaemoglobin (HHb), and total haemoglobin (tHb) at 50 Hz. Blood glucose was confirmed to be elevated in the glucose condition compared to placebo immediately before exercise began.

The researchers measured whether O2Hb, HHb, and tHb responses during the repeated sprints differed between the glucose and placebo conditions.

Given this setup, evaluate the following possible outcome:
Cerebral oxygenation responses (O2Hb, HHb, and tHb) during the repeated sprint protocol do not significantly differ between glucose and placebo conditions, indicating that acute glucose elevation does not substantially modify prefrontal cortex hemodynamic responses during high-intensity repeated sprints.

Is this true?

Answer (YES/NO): YES